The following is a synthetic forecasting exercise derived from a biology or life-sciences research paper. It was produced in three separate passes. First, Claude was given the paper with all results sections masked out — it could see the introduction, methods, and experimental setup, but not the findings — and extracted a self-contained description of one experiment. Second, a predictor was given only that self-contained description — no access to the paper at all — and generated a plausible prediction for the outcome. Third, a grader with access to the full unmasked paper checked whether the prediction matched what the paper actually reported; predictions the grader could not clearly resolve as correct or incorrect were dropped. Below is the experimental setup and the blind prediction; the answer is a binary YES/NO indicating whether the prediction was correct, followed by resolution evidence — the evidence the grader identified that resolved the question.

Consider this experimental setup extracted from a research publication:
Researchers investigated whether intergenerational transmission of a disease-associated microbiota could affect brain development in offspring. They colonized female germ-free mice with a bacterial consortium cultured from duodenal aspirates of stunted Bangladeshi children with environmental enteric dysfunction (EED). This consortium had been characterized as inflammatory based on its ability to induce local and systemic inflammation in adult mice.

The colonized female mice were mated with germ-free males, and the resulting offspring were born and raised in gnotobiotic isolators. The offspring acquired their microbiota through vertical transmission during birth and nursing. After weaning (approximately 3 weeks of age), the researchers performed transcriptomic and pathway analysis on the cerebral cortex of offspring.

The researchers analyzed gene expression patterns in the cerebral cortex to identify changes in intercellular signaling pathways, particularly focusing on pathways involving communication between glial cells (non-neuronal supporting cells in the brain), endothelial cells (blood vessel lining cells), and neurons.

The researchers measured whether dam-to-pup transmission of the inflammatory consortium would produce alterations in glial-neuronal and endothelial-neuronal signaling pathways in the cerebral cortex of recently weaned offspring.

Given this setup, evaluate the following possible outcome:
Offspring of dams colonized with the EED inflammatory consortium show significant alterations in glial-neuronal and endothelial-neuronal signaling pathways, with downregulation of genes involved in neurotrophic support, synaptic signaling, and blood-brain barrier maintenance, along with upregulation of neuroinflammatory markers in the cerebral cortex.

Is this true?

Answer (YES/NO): NO